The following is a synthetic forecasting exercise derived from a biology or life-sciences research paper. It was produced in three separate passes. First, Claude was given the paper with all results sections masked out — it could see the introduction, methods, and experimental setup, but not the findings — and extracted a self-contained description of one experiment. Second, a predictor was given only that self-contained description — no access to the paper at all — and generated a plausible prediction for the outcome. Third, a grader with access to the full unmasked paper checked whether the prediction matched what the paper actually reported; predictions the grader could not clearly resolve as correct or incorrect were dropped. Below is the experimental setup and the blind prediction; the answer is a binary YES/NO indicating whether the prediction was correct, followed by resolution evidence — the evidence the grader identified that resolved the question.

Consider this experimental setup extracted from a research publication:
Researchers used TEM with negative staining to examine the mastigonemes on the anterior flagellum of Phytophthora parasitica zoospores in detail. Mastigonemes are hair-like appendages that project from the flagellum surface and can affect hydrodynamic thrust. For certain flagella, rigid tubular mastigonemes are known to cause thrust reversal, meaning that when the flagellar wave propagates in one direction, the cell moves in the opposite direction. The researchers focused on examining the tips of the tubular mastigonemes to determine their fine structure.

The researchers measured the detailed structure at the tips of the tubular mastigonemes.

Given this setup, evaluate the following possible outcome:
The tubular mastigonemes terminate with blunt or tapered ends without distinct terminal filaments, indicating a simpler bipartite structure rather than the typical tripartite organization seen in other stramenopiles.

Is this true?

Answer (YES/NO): NO